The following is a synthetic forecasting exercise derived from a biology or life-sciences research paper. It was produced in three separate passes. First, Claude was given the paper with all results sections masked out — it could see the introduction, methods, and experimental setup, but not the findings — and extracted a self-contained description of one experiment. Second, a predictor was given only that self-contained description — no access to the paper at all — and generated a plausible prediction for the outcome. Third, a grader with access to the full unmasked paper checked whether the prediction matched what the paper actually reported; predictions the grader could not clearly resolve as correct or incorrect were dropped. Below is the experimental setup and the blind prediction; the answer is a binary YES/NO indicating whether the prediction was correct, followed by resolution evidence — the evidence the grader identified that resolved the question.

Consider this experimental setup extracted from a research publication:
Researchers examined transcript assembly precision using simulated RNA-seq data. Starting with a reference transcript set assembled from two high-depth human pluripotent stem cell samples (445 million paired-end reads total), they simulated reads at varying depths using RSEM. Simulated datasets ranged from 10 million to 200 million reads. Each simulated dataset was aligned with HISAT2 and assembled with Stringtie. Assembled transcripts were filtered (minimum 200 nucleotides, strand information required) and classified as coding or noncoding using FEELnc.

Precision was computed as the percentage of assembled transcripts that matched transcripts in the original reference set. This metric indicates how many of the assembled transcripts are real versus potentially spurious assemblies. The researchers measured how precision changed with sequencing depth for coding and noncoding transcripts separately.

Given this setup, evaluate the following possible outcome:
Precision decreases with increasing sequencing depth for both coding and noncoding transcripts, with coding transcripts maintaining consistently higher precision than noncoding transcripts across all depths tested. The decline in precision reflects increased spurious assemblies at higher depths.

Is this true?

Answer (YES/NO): NO